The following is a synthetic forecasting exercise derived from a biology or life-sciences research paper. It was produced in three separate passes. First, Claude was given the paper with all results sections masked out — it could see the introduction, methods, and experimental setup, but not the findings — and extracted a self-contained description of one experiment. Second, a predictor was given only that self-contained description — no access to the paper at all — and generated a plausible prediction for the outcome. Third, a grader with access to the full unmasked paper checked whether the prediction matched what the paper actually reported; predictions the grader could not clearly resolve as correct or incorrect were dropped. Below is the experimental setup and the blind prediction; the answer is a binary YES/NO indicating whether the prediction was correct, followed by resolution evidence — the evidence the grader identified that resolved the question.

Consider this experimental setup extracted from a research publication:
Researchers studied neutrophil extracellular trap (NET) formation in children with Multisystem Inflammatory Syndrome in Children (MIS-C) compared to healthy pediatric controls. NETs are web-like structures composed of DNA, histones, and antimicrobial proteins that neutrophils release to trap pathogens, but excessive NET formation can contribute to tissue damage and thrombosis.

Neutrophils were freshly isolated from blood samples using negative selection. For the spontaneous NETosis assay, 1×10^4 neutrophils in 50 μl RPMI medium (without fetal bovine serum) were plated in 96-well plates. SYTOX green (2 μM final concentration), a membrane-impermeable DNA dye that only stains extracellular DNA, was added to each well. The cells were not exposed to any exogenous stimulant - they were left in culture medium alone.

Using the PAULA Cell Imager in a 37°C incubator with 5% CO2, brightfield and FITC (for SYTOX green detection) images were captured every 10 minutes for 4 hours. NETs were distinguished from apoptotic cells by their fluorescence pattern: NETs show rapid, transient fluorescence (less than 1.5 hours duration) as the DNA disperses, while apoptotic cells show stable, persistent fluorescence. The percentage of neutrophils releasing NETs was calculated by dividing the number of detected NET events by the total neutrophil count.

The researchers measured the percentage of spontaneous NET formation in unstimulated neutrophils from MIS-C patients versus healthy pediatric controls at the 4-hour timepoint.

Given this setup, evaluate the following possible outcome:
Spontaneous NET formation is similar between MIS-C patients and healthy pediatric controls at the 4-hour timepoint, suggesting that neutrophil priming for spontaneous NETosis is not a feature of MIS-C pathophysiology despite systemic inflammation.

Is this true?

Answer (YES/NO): NO